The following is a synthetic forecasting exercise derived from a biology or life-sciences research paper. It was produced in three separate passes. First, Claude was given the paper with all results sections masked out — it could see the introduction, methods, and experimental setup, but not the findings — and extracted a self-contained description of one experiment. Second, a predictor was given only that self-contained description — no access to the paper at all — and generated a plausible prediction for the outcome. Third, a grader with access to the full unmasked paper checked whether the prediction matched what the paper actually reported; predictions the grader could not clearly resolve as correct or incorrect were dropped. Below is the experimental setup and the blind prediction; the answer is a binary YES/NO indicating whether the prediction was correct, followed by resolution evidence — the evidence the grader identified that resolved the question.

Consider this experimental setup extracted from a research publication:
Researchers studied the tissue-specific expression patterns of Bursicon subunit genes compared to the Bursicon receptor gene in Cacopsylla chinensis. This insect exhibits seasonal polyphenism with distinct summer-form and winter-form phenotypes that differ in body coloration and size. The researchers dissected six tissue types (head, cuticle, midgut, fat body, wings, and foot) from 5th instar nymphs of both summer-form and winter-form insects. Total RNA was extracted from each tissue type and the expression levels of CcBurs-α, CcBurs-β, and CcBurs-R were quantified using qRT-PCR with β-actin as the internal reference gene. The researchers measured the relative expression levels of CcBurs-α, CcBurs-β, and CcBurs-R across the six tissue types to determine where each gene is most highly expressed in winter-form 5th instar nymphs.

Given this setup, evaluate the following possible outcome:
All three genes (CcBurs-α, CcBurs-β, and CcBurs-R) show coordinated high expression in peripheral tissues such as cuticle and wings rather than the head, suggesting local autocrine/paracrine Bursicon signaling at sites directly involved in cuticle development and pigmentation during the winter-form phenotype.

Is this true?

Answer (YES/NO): NO